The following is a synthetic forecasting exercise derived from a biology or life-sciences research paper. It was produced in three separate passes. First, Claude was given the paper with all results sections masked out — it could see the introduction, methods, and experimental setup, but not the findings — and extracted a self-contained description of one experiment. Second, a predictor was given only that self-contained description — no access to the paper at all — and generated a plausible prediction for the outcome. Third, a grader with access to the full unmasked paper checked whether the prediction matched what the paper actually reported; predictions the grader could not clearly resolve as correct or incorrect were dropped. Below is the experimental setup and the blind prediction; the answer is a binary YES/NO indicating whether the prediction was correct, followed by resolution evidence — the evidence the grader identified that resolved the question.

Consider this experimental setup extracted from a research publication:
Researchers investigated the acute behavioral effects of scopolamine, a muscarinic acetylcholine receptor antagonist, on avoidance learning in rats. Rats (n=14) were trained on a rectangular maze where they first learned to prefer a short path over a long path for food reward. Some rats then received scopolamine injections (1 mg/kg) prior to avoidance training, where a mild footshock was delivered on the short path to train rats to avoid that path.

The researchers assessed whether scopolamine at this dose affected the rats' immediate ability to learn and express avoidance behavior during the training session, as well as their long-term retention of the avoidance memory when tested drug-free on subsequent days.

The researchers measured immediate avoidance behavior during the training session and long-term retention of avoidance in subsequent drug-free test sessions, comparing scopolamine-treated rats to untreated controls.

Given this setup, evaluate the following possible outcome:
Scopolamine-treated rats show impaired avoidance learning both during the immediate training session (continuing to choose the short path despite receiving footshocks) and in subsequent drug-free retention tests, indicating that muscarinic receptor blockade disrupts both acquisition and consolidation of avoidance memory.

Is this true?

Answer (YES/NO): NO